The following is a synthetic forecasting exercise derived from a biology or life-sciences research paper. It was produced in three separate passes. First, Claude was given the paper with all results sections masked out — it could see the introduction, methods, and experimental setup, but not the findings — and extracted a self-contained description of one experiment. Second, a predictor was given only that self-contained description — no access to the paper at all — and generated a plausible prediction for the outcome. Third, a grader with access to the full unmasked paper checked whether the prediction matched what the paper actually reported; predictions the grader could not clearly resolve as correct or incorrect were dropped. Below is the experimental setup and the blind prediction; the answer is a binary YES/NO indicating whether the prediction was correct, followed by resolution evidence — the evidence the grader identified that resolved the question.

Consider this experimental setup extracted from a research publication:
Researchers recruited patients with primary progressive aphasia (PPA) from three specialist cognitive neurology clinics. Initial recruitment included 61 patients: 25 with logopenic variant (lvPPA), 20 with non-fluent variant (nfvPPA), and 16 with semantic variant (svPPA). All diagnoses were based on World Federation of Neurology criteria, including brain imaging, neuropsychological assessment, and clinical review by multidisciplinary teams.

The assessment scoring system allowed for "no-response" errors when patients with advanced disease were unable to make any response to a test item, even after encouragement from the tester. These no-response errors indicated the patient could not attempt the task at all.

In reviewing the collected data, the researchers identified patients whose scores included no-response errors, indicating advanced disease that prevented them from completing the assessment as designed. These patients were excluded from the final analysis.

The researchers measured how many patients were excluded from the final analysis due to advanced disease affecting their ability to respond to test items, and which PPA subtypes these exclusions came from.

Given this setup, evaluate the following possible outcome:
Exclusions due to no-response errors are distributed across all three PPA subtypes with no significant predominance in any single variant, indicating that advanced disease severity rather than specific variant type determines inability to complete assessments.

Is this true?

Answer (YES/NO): NO